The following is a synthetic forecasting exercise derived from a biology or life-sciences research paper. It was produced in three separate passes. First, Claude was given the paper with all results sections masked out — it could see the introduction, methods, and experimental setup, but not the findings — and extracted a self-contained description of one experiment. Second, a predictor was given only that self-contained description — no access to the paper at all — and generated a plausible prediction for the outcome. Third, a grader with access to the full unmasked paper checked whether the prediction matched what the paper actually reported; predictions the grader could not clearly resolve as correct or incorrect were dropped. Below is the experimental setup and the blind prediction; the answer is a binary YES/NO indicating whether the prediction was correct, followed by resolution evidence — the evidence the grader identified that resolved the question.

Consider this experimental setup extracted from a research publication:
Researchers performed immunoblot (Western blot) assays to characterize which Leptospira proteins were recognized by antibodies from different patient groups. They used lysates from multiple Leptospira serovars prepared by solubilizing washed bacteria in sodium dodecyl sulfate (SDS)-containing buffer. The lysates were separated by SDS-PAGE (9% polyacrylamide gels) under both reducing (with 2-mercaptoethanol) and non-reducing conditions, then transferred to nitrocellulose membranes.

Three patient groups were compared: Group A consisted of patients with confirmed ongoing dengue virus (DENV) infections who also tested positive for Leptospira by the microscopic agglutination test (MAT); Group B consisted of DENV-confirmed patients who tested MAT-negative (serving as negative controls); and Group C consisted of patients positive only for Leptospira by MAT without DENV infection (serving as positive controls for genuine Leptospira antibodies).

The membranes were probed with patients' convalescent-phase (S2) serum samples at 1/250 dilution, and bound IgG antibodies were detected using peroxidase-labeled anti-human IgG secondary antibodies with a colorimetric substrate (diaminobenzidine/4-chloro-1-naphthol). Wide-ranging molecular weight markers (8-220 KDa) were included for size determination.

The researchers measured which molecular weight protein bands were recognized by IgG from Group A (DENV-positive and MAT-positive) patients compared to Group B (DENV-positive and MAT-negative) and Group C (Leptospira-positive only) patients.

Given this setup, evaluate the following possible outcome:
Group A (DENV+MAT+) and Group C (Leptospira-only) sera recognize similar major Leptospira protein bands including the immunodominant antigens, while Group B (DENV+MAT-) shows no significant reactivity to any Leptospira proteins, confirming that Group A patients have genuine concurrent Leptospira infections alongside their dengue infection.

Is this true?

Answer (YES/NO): NO